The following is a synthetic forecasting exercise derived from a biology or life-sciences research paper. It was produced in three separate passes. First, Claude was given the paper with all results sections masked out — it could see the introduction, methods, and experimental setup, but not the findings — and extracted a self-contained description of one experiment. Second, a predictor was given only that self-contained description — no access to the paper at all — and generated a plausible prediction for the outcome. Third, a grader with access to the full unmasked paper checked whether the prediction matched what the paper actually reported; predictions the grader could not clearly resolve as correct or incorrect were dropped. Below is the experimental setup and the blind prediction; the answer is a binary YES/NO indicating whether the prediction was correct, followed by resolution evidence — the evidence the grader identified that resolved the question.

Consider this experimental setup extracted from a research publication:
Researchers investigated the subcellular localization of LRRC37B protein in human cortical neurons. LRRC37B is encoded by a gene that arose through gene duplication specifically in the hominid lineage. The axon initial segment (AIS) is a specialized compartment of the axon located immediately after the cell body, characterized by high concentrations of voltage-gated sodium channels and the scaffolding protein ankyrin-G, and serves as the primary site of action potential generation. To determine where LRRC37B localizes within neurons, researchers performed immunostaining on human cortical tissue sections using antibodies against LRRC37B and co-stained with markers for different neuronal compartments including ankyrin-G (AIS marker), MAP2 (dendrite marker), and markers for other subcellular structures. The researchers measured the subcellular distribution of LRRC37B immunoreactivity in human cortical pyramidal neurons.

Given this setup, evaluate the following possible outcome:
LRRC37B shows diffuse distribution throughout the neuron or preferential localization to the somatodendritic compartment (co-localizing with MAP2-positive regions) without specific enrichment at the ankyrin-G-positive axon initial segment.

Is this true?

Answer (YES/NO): NO